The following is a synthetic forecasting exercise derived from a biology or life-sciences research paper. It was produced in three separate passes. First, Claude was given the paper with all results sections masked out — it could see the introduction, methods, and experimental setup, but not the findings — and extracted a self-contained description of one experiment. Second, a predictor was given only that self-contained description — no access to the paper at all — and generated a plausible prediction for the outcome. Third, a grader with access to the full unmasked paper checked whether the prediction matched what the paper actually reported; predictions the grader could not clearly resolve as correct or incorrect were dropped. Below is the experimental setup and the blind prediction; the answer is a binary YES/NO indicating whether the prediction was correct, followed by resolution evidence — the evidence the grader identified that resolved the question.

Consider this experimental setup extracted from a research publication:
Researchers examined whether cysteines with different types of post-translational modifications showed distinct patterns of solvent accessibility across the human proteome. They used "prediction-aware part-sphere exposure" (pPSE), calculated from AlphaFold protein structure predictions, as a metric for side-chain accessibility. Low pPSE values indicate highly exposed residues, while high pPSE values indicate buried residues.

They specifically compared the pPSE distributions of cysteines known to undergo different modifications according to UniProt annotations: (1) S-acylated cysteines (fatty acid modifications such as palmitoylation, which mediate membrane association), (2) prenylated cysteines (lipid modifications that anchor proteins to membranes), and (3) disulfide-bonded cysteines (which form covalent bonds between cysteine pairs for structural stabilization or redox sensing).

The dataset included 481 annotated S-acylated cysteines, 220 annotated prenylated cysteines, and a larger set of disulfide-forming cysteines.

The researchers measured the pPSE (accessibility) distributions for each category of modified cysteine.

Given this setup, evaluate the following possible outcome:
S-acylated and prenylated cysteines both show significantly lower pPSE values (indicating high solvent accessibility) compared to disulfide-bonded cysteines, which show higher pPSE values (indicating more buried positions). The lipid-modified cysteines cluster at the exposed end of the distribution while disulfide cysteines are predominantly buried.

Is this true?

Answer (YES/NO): NO